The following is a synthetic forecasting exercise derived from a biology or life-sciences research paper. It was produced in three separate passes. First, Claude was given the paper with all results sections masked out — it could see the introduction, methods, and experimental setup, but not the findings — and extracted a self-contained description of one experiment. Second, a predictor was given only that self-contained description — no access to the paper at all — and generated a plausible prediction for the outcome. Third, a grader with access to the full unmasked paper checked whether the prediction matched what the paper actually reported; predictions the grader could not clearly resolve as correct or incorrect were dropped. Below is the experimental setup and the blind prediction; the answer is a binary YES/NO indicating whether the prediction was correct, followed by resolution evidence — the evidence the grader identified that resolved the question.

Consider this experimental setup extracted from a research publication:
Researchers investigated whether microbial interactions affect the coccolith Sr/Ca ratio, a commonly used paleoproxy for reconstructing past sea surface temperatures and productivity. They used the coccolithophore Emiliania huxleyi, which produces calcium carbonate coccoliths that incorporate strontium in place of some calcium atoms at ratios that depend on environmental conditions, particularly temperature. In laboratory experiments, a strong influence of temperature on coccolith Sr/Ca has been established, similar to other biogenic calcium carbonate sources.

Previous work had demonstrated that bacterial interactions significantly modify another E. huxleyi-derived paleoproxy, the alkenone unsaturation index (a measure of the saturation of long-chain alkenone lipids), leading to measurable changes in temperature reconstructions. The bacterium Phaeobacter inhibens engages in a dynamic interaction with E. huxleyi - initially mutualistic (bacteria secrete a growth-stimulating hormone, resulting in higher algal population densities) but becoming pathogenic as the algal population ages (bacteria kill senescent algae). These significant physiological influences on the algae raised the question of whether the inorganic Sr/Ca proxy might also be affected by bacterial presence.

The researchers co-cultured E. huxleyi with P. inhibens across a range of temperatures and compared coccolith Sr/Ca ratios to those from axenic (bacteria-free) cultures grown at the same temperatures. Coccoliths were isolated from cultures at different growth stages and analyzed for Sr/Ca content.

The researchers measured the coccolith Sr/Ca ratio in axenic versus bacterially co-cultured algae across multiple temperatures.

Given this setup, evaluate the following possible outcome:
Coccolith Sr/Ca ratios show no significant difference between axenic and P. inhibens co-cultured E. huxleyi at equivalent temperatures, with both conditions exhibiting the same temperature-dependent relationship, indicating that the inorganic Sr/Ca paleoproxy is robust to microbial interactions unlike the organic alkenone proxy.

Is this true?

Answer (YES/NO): YES